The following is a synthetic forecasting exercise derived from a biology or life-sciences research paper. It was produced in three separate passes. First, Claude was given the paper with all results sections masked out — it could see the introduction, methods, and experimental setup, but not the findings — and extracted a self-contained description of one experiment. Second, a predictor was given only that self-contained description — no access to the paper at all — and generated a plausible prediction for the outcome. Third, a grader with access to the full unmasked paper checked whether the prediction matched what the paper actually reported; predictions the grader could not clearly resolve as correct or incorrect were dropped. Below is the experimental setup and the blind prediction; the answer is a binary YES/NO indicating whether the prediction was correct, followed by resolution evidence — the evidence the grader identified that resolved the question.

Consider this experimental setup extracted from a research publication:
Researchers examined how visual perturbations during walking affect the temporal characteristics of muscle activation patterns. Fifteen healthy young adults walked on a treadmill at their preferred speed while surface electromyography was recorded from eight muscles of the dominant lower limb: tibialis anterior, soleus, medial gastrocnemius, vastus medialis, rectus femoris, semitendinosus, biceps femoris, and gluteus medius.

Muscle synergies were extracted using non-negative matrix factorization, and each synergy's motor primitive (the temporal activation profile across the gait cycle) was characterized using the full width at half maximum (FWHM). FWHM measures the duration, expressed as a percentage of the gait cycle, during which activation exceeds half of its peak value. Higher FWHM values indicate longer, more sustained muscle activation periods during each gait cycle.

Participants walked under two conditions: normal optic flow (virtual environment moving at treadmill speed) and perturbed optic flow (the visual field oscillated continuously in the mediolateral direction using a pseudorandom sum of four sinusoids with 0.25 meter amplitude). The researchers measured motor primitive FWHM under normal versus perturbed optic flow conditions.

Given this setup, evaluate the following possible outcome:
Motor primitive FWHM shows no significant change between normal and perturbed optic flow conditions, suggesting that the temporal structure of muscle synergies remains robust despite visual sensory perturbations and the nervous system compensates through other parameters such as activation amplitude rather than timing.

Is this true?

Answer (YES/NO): YES